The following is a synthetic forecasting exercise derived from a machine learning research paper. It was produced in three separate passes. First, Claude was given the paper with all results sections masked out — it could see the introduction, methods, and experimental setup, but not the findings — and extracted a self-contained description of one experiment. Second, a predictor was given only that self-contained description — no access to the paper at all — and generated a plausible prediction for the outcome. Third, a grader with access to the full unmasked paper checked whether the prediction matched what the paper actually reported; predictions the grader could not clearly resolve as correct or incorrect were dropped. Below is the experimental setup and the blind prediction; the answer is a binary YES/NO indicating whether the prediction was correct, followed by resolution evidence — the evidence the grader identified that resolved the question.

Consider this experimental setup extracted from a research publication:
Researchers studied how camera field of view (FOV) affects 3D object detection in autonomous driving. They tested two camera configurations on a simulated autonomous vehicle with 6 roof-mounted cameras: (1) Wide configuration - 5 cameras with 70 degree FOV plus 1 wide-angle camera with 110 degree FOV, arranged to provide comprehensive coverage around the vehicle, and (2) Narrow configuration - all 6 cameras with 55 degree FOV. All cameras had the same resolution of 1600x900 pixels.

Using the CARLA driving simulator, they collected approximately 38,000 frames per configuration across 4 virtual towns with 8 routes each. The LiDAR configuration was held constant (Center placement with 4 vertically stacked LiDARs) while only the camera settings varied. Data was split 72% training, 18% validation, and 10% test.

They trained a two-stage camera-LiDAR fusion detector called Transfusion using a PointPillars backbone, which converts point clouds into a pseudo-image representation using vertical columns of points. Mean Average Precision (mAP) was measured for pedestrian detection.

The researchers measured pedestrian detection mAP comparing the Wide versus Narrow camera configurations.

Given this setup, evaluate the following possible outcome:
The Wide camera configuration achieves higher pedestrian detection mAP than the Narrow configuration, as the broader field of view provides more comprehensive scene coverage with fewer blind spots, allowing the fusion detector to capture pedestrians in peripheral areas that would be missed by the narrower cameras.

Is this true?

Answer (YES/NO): YES